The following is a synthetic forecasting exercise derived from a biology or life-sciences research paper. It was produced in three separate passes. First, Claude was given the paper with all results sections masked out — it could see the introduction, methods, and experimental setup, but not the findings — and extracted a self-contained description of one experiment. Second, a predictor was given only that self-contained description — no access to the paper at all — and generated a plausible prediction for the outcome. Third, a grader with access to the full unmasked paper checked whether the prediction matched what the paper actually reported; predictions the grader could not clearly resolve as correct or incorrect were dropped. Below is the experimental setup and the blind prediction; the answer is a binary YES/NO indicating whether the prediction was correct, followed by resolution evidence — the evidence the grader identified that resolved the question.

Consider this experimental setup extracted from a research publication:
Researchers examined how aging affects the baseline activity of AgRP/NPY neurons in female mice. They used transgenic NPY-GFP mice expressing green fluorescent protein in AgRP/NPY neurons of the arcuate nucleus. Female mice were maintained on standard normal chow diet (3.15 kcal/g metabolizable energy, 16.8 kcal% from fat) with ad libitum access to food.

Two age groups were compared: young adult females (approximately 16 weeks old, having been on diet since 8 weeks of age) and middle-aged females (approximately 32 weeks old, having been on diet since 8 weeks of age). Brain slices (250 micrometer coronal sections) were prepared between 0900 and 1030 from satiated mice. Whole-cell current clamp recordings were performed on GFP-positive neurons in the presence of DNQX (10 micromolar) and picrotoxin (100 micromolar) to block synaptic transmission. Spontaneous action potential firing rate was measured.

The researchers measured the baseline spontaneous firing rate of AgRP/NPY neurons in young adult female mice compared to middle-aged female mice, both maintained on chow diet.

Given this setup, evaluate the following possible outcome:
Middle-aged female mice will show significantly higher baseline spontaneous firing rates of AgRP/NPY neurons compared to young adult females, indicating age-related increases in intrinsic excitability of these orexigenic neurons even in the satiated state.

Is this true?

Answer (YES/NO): NO